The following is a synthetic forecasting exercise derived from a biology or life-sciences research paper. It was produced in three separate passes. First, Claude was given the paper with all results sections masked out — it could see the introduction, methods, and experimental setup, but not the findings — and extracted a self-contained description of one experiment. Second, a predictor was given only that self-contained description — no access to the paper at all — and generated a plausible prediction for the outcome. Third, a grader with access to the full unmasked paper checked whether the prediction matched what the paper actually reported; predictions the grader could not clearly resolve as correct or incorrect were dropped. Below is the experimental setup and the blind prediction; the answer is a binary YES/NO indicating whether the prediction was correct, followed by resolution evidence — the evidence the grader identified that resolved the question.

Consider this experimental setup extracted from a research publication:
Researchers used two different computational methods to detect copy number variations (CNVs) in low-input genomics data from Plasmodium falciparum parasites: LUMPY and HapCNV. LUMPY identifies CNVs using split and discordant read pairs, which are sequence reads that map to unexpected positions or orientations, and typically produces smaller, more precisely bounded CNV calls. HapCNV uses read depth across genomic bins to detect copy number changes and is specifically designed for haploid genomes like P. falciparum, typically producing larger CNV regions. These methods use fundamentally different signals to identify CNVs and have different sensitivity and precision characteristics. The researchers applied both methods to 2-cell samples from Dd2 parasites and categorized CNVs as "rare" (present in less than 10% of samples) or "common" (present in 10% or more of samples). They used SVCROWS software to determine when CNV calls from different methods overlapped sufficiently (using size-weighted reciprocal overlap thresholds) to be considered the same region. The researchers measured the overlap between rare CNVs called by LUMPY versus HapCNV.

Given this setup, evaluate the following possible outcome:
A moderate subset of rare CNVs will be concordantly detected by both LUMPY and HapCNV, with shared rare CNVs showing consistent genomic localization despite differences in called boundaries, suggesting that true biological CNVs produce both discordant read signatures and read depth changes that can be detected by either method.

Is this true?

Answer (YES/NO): NO